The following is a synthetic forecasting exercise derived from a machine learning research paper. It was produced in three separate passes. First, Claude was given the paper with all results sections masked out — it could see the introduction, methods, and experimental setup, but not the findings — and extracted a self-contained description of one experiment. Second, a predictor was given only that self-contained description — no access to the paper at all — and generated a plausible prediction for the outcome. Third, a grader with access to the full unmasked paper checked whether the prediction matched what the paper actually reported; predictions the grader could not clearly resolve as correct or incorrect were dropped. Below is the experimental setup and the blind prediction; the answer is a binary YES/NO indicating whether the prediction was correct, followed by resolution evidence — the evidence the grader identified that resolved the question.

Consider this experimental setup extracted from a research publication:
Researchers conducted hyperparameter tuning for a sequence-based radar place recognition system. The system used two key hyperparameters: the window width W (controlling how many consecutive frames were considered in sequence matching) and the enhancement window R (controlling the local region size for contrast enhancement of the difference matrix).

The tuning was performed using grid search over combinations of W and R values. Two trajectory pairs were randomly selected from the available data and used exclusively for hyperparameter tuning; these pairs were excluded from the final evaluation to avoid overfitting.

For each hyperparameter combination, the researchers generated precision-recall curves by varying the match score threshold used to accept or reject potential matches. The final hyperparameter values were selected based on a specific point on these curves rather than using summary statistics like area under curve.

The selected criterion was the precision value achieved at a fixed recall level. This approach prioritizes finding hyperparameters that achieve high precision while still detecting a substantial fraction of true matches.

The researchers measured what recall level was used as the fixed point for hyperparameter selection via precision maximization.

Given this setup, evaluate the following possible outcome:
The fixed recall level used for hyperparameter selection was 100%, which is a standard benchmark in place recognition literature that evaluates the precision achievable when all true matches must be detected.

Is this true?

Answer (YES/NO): NO